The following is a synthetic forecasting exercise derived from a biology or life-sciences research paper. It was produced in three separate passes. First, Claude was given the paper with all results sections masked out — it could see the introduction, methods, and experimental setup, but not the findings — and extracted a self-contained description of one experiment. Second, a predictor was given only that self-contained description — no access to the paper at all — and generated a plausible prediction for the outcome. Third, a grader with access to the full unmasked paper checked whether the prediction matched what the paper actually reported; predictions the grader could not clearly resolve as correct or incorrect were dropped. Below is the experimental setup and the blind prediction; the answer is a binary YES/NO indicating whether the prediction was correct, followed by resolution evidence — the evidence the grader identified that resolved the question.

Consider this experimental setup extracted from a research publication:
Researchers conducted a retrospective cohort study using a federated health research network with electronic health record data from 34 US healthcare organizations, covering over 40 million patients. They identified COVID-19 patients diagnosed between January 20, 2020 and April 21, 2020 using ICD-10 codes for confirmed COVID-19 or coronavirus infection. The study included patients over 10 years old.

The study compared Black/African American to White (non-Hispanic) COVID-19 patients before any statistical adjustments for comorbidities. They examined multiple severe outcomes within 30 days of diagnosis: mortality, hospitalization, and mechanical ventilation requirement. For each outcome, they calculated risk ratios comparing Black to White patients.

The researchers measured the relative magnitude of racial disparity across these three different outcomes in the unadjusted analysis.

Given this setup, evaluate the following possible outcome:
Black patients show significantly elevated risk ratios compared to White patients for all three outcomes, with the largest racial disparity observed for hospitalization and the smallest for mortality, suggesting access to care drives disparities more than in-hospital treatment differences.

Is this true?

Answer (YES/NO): NO